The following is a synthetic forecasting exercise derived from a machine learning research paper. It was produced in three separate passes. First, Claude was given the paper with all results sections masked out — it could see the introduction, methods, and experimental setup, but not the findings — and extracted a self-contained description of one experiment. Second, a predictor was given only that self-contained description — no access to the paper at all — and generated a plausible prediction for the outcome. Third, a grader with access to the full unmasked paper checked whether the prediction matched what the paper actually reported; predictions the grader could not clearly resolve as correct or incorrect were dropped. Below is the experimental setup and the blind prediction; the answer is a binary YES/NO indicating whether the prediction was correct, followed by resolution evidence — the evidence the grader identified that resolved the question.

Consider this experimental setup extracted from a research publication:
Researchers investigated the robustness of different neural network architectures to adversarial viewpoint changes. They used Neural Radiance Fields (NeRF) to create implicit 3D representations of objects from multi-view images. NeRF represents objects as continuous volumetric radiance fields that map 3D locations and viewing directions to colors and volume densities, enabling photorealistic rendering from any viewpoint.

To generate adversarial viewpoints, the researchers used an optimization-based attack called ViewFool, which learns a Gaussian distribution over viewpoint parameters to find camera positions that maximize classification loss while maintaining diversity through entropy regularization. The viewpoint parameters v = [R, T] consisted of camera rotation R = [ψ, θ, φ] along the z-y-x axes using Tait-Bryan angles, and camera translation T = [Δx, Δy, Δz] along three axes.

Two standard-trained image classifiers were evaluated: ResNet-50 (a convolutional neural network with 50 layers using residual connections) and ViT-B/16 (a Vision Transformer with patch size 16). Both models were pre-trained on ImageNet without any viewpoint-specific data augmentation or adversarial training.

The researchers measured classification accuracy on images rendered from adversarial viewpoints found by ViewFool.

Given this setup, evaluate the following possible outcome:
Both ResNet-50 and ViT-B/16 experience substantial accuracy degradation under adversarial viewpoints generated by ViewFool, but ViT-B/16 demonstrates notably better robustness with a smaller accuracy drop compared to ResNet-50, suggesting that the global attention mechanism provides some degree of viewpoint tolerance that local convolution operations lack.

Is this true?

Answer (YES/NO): YES